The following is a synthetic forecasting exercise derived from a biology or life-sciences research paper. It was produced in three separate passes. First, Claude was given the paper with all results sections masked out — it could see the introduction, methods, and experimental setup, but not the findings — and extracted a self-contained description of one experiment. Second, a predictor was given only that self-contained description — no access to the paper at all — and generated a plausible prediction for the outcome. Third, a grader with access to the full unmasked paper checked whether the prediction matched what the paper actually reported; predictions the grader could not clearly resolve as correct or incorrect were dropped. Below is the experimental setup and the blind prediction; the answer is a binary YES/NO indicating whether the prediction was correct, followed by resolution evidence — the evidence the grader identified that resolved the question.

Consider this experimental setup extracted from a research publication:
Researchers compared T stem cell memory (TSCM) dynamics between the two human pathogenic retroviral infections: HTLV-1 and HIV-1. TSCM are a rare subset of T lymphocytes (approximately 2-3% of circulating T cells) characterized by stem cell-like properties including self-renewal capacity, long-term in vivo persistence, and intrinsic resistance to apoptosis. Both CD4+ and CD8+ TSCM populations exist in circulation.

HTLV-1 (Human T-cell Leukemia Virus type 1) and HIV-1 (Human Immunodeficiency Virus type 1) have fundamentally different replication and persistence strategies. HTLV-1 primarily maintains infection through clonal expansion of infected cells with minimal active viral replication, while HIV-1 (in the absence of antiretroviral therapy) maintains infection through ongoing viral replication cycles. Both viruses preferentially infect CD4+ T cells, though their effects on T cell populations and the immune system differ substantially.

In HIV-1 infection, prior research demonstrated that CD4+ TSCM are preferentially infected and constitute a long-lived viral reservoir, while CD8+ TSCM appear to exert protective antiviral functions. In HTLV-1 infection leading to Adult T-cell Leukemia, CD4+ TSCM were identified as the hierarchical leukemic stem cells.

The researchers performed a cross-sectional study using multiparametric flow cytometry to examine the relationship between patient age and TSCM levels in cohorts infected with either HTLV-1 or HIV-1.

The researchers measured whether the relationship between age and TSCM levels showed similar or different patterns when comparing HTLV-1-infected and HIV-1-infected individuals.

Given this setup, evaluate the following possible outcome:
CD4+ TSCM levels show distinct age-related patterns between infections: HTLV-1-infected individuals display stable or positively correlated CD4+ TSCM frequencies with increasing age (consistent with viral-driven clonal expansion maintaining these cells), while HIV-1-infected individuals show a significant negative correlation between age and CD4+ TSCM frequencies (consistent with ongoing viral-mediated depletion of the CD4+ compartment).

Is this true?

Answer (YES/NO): NO